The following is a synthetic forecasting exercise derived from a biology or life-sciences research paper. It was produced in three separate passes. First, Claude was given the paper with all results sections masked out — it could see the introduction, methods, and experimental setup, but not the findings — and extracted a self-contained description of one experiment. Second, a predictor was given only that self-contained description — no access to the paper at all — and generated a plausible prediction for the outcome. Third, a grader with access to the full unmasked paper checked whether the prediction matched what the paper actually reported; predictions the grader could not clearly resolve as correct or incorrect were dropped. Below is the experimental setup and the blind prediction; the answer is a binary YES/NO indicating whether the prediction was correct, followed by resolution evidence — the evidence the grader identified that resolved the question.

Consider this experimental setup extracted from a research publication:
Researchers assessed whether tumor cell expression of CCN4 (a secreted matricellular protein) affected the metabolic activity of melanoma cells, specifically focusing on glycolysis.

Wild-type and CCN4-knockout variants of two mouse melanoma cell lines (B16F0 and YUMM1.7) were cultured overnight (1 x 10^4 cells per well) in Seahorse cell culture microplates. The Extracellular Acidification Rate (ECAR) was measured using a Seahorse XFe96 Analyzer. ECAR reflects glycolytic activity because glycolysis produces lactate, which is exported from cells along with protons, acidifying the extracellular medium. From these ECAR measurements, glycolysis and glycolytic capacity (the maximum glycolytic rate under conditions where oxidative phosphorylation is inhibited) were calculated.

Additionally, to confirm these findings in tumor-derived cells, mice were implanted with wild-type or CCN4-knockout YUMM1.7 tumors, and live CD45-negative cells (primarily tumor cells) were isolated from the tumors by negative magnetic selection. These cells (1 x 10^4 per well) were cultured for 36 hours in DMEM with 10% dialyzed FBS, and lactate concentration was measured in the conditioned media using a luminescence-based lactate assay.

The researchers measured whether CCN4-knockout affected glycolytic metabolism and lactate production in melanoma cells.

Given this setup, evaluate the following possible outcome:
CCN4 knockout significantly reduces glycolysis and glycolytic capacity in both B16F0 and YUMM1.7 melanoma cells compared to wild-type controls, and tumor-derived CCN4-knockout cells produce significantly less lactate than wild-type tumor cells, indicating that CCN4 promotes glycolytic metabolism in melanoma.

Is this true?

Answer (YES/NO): YES